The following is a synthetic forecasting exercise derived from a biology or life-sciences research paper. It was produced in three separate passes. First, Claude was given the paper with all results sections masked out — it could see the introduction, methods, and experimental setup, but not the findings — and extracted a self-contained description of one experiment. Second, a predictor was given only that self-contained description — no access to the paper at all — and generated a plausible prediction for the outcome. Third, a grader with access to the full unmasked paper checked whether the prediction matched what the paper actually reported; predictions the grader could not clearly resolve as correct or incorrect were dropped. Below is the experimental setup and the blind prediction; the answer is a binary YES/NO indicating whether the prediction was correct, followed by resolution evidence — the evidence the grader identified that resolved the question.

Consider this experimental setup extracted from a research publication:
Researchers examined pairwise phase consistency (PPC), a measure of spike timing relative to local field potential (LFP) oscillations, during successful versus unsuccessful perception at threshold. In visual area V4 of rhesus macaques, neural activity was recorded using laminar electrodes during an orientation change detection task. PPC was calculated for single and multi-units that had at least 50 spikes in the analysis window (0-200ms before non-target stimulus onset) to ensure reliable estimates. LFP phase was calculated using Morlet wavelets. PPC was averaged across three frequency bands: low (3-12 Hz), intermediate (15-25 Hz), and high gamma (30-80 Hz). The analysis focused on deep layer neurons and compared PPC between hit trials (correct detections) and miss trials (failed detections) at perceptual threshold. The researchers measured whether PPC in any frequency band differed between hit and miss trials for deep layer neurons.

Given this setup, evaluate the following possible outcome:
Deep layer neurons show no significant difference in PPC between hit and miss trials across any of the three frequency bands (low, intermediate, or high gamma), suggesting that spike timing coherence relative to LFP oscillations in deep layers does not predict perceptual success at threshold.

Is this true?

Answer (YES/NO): NO